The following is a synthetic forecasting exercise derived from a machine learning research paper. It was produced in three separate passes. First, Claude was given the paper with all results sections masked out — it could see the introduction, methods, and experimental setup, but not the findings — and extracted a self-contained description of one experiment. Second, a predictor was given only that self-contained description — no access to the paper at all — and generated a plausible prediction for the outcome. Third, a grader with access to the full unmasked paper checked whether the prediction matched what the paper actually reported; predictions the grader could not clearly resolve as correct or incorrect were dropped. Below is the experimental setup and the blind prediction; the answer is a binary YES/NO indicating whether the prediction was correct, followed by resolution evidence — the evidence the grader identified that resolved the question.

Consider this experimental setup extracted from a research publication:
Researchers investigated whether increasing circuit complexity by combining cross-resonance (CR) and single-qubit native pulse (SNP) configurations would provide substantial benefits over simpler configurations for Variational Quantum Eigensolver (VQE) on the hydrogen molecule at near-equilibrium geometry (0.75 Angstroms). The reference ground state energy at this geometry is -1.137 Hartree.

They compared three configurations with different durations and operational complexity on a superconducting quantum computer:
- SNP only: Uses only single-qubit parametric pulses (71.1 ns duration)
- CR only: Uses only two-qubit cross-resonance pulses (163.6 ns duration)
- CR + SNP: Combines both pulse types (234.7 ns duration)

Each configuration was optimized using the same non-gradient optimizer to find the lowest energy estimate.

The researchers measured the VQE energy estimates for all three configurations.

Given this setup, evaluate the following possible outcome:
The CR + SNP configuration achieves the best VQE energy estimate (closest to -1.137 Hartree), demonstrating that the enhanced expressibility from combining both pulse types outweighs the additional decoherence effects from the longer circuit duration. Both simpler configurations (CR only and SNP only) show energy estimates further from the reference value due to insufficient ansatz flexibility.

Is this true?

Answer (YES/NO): YES